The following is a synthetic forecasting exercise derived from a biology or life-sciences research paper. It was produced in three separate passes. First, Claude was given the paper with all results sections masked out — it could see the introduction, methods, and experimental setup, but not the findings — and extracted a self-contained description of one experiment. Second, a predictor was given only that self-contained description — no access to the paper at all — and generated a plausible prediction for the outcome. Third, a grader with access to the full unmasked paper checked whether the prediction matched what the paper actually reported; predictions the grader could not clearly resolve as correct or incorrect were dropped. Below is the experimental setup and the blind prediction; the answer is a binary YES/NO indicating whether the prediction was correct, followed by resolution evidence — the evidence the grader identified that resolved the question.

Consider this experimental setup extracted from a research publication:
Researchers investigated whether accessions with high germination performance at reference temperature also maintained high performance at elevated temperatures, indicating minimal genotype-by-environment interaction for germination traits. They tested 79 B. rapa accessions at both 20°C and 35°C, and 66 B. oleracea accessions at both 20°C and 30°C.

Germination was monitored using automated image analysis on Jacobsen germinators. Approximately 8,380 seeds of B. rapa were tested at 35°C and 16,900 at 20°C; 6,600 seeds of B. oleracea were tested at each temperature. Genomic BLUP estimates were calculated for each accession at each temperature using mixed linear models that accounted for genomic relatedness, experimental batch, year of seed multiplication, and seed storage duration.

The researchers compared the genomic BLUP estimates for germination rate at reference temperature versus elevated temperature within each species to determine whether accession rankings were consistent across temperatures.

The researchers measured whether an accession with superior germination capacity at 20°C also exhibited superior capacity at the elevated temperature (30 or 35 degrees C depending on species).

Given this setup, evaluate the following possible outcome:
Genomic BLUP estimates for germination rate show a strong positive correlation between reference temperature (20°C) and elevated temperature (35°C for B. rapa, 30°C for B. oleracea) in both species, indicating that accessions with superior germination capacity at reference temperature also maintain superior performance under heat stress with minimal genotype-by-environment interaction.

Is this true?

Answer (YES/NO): NO